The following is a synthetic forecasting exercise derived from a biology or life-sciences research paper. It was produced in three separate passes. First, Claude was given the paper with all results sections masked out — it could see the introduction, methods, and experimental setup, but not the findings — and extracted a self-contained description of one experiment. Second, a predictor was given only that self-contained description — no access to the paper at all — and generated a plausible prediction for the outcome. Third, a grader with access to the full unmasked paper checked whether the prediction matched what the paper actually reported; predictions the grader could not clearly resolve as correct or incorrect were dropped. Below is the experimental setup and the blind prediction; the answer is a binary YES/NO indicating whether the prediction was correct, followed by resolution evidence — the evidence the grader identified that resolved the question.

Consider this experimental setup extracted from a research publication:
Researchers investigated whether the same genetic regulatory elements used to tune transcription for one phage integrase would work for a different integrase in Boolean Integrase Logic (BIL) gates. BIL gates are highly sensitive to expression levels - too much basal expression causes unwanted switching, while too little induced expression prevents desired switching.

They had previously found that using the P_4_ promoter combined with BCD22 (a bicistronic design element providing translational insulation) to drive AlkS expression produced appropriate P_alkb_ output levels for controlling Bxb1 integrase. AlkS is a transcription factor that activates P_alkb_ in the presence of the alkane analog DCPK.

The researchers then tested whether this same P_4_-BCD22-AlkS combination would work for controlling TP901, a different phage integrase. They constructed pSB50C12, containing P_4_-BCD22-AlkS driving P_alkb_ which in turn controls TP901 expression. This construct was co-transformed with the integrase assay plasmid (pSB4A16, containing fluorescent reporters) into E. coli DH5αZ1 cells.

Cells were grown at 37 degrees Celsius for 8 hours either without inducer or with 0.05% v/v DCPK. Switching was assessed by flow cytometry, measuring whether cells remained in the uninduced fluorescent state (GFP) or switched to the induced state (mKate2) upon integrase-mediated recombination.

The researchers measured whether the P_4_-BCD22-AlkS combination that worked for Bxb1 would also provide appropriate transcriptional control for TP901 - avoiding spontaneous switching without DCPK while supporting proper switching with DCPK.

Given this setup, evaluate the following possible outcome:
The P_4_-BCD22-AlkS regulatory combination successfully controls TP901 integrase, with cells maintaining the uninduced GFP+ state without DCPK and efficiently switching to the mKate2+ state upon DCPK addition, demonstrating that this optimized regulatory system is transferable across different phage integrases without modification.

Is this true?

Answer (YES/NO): NO